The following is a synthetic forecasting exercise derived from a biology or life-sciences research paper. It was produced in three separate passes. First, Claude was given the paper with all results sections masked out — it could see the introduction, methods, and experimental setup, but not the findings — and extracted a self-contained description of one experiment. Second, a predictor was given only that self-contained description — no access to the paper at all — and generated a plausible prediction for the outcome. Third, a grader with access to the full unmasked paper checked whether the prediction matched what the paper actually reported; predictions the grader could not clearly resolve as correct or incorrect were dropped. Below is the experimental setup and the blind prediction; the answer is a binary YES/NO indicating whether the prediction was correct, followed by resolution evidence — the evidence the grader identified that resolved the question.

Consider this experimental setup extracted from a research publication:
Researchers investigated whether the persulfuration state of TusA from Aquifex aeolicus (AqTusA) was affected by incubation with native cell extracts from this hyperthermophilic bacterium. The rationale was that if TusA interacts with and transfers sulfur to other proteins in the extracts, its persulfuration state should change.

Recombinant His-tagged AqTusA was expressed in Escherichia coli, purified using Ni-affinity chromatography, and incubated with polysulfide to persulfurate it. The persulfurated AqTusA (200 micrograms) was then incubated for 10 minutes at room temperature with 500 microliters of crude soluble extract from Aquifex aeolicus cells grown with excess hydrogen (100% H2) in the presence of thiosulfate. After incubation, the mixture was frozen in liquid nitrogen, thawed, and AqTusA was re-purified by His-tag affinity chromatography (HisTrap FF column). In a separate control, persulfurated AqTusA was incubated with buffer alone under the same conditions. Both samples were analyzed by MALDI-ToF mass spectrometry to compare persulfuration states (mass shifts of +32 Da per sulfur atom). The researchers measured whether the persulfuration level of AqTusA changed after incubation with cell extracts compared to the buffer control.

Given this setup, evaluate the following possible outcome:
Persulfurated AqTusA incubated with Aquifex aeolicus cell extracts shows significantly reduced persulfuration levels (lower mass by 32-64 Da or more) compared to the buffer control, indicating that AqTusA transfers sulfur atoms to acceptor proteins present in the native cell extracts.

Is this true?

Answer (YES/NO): NO